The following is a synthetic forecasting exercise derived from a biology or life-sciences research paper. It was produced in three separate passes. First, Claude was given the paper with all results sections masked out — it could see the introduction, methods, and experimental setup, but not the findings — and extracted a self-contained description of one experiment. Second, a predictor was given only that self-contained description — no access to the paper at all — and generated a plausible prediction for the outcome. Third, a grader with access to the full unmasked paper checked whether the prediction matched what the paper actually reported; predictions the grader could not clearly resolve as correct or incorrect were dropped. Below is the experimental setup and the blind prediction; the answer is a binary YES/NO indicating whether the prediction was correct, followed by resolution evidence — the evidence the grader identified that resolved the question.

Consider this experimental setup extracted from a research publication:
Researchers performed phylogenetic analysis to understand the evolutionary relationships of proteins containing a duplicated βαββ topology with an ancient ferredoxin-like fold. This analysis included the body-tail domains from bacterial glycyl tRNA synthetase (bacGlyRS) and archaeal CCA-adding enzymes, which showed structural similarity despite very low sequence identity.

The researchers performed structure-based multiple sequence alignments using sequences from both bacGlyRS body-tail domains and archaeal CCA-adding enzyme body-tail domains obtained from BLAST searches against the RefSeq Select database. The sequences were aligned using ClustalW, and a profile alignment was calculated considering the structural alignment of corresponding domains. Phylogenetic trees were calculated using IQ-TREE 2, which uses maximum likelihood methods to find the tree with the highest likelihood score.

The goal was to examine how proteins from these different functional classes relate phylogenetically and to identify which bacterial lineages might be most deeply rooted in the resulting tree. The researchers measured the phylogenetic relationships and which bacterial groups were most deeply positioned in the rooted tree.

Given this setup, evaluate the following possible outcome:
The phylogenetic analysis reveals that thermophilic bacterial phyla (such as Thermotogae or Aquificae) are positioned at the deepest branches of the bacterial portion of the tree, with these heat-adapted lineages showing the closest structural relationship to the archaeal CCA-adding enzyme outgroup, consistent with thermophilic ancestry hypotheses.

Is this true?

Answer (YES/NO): NO